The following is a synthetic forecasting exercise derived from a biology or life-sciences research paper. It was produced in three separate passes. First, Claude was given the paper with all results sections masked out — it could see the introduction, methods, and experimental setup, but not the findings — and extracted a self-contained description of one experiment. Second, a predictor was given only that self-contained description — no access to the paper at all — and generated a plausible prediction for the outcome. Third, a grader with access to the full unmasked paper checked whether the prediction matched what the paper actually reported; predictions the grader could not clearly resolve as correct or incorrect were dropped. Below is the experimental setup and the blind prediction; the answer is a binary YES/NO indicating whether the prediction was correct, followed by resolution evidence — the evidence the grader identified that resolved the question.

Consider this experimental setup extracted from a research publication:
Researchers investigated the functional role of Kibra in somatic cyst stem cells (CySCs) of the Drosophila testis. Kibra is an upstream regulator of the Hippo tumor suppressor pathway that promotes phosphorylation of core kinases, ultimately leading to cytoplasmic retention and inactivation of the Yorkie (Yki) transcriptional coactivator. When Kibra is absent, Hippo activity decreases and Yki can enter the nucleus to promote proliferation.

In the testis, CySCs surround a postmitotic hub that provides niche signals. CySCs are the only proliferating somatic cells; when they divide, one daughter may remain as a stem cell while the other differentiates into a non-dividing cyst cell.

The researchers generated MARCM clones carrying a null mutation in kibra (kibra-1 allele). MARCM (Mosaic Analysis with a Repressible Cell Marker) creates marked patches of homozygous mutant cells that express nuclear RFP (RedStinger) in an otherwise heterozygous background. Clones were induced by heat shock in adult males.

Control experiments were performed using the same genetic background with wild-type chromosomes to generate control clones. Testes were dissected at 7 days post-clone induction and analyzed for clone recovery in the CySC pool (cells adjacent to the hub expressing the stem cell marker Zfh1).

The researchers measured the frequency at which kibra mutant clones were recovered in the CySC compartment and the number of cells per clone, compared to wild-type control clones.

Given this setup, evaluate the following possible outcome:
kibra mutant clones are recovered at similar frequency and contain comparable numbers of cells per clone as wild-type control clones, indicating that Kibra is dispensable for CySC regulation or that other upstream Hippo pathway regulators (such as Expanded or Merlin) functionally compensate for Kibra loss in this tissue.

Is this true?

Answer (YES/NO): NO